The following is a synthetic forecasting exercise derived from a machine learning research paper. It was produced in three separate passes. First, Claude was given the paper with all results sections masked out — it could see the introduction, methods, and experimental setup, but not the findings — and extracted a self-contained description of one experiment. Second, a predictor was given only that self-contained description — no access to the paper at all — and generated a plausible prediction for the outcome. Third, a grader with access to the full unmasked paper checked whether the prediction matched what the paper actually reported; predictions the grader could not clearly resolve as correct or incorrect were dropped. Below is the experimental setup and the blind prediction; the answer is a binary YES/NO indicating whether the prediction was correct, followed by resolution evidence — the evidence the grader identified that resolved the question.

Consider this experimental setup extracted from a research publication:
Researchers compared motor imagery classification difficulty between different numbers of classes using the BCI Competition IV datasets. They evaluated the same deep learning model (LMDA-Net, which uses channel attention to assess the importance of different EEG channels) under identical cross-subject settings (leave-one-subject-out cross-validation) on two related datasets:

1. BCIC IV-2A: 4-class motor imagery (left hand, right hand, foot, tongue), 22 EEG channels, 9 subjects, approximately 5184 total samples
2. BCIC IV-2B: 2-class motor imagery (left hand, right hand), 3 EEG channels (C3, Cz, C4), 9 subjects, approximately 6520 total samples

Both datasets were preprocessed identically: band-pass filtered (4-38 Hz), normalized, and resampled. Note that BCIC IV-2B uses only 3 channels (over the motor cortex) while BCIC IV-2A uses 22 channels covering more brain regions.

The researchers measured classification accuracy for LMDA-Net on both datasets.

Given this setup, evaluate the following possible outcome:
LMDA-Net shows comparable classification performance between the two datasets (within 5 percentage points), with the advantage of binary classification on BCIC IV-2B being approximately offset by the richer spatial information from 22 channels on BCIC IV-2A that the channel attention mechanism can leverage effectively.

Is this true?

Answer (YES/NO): NO